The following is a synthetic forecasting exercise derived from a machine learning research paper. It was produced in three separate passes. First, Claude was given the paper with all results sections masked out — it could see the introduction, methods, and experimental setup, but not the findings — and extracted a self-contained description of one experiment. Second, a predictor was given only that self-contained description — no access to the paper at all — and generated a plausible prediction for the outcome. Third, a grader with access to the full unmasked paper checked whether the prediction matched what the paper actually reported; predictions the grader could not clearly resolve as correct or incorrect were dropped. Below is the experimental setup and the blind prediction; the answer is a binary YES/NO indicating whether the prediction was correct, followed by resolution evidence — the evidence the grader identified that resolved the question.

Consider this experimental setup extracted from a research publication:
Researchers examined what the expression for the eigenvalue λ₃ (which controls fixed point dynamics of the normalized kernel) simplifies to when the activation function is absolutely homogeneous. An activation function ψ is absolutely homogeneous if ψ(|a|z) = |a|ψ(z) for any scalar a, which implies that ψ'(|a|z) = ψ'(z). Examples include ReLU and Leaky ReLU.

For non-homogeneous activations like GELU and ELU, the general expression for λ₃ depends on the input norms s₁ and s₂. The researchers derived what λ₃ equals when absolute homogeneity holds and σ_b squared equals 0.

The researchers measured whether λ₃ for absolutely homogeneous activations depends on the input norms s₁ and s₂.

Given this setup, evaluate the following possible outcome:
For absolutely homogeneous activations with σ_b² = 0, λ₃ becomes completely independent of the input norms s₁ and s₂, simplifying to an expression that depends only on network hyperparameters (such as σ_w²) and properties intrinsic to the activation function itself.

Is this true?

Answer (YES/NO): NO